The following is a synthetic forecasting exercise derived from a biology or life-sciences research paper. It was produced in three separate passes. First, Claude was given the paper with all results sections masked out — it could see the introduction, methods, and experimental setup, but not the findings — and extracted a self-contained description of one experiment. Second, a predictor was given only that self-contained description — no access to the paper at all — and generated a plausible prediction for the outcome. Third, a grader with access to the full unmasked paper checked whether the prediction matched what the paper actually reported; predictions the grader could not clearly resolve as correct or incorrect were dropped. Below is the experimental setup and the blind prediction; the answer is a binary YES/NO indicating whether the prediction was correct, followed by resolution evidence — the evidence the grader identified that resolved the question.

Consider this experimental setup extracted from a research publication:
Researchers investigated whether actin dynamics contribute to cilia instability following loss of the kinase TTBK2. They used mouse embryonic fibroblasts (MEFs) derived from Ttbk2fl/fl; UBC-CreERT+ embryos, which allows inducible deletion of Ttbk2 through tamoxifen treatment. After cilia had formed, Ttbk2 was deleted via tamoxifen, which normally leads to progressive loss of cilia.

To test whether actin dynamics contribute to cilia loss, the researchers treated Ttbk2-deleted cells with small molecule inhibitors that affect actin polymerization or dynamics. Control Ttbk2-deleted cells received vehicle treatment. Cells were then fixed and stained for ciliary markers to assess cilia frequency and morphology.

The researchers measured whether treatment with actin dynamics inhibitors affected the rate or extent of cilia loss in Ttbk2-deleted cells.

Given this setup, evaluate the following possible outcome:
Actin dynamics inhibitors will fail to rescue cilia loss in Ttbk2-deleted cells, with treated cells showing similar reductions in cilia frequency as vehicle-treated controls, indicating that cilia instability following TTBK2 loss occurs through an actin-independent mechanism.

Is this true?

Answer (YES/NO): NO